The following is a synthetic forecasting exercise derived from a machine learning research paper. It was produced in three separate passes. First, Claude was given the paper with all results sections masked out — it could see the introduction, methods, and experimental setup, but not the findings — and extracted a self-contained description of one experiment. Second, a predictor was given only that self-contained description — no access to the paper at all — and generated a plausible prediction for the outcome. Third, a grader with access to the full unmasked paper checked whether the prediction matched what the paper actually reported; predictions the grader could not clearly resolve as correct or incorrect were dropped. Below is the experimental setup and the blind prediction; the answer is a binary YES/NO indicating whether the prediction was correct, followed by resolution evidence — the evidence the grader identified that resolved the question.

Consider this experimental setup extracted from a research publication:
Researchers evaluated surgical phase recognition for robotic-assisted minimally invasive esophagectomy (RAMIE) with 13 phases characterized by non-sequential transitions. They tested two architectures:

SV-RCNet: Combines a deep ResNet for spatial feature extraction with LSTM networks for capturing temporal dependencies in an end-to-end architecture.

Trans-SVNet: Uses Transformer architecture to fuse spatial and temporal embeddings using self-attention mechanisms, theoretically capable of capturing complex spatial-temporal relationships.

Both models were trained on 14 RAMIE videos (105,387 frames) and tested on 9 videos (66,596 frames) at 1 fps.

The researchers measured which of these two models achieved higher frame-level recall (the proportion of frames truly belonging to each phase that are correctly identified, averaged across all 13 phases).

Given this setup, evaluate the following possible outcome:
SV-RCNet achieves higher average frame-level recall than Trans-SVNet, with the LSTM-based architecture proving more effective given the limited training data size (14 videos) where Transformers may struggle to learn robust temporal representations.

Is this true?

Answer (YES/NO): YES